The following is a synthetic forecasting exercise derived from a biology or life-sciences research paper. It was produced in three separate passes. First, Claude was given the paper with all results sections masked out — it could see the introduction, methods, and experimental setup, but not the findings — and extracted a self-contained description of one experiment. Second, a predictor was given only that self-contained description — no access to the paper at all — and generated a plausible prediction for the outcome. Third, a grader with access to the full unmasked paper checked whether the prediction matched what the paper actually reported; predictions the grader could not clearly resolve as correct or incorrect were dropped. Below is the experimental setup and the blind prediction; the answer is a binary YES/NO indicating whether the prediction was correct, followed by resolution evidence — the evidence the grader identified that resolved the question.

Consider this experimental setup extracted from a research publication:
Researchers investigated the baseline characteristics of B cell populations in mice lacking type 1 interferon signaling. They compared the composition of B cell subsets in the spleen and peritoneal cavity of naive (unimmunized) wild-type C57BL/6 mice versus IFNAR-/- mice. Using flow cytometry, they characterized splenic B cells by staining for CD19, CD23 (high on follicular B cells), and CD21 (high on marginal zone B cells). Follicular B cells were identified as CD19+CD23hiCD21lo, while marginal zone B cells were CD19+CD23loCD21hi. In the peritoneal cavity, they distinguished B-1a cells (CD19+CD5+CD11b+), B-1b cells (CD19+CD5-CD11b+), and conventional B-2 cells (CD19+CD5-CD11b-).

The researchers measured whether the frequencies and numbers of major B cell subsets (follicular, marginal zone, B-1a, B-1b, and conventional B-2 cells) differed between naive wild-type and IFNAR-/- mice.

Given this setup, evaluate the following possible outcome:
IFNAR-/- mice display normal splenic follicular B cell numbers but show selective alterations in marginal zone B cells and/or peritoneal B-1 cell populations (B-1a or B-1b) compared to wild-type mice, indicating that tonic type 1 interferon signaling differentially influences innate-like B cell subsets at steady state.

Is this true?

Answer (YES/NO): NO